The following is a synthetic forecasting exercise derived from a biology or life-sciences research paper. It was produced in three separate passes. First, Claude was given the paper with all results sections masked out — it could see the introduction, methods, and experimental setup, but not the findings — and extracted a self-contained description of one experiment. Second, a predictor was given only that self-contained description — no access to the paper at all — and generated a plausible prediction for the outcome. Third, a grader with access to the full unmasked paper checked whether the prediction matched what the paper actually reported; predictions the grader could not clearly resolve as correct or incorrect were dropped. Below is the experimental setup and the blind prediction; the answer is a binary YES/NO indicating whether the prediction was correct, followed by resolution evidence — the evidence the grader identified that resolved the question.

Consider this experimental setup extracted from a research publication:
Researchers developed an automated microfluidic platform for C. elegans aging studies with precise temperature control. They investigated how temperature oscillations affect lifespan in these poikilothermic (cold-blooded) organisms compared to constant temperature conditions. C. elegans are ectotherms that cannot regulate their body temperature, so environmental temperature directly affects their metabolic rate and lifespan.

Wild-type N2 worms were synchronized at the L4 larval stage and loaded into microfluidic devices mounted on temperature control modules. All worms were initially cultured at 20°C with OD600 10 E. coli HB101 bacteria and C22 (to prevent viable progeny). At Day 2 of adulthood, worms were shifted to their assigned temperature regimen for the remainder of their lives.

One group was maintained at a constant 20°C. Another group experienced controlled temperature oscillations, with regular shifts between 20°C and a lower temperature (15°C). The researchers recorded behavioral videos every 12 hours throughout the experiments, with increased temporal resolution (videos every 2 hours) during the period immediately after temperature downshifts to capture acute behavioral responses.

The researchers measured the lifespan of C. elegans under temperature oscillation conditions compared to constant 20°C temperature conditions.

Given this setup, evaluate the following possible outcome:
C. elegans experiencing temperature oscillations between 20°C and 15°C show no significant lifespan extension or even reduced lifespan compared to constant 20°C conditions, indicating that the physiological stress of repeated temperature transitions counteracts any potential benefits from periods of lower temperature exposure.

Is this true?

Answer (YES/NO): YES